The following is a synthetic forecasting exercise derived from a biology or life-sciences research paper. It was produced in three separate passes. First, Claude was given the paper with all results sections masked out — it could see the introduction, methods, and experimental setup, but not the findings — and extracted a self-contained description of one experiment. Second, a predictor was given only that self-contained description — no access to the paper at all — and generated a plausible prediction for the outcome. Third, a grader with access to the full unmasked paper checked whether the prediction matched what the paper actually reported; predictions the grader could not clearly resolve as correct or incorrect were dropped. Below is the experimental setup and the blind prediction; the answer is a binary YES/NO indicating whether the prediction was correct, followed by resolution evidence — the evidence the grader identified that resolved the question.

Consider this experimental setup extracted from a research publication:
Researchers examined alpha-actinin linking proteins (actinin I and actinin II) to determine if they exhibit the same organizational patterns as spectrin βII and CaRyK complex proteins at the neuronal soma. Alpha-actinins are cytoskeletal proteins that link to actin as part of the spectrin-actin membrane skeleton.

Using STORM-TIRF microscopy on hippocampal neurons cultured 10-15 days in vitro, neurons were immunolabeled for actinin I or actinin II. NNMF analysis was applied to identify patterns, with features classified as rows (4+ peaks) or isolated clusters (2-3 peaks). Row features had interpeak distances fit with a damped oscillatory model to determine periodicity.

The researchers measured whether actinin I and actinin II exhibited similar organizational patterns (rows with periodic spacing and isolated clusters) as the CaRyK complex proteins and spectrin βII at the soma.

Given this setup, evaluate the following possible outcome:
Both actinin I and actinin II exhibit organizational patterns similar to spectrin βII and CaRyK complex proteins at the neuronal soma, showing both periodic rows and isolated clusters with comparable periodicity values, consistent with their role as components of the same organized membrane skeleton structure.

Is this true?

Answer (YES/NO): YES